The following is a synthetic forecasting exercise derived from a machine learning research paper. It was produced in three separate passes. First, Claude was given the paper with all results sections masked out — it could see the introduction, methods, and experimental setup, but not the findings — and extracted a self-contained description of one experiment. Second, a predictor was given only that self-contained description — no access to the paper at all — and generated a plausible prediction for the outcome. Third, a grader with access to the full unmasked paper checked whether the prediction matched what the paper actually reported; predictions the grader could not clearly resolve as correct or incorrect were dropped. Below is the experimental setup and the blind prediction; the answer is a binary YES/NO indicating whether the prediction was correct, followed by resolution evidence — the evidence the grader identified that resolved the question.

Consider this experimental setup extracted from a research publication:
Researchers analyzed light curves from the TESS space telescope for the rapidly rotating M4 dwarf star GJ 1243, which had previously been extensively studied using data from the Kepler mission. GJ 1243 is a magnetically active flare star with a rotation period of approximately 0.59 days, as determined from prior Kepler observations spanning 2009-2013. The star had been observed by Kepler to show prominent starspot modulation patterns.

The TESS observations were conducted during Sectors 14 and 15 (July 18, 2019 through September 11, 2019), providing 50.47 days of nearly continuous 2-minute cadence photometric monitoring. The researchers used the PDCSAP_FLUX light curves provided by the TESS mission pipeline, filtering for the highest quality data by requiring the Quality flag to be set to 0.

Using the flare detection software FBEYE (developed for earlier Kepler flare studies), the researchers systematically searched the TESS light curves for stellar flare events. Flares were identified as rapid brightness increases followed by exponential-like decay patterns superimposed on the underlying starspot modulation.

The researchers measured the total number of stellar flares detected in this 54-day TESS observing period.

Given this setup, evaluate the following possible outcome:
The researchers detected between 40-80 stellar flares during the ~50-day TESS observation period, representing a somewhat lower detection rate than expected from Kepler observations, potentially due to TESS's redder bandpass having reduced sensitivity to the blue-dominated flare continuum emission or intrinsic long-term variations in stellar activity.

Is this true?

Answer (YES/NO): NO